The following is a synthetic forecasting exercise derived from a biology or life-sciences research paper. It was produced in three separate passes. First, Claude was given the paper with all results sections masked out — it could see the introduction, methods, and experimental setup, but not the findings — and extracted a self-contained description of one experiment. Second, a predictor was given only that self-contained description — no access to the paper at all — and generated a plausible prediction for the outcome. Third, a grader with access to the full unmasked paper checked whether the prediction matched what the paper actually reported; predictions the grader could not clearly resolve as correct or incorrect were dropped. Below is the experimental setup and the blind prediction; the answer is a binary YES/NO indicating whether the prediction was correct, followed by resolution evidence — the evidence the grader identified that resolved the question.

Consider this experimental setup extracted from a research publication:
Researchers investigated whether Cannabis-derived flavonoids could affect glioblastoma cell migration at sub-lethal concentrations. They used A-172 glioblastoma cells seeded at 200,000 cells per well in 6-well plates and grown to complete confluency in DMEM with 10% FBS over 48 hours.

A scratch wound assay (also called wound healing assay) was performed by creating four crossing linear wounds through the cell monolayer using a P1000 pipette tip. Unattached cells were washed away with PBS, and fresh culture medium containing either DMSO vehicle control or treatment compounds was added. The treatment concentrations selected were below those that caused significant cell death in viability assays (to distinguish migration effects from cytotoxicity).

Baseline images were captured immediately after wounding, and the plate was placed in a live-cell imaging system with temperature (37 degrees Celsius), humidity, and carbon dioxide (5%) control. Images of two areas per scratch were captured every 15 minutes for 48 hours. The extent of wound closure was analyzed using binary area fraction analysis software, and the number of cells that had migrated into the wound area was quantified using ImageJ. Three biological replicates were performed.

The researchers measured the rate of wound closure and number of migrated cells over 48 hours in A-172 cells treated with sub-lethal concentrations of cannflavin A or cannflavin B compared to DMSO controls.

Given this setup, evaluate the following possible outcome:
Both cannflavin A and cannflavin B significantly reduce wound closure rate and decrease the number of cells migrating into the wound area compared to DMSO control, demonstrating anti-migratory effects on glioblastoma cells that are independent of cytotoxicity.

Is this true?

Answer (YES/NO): NO